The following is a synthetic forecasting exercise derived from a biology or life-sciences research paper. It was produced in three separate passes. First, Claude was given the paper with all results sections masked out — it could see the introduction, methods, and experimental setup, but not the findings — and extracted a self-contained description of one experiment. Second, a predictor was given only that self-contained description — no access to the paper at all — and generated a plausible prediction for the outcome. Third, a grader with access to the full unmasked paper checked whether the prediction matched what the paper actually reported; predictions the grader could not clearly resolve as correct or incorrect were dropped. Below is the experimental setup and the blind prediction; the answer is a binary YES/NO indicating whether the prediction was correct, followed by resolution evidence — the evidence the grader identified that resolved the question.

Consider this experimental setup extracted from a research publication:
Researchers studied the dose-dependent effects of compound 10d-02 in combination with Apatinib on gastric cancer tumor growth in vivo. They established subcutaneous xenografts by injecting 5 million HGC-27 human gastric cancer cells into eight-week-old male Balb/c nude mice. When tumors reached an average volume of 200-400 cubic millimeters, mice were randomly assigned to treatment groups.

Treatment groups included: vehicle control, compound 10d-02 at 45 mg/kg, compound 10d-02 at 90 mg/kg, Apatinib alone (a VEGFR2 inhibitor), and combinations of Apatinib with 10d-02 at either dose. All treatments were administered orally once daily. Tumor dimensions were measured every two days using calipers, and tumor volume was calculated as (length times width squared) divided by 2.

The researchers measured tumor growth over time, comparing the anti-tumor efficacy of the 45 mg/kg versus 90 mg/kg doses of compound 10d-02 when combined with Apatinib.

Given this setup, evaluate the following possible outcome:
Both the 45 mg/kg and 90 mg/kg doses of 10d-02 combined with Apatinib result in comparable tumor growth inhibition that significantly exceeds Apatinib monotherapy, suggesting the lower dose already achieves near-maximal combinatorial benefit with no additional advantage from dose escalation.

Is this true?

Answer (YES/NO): NO